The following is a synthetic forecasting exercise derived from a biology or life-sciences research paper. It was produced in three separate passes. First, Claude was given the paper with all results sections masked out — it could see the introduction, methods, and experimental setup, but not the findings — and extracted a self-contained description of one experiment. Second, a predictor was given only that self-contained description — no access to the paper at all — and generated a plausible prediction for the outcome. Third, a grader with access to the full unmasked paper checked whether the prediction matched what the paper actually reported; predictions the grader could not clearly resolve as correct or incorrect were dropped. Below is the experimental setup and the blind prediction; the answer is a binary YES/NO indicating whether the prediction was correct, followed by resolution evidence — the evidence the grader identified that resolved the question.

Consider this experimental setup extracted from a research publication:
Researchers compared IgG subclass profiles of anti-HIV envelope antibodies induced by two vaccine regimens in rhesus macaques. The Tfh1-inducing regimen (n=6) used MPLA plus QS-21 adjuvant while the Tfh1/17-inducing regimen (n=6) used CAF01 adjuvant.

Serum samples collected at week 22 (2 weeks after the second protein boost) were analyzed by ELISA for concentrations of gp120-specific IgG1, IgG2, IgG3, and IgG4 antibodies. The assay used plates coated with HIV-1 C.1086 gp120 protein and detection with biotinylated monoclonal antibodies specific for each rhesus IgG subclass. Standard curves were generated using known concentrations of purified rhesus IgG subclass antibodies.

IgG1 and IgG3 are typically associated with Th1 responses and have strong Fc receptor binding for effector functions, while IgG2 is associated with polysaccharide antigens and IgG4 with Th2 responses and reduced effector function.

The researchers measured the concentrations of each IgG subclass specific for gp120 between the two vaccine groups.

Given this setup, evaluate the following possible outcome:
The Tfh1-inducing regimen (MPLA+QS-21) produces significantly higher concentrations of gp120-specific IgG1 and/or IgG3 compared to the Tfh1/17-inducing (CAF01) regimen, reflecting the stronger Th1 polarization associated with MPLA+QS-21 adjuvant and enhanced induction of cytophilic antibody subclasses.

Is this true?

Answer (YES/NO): YES